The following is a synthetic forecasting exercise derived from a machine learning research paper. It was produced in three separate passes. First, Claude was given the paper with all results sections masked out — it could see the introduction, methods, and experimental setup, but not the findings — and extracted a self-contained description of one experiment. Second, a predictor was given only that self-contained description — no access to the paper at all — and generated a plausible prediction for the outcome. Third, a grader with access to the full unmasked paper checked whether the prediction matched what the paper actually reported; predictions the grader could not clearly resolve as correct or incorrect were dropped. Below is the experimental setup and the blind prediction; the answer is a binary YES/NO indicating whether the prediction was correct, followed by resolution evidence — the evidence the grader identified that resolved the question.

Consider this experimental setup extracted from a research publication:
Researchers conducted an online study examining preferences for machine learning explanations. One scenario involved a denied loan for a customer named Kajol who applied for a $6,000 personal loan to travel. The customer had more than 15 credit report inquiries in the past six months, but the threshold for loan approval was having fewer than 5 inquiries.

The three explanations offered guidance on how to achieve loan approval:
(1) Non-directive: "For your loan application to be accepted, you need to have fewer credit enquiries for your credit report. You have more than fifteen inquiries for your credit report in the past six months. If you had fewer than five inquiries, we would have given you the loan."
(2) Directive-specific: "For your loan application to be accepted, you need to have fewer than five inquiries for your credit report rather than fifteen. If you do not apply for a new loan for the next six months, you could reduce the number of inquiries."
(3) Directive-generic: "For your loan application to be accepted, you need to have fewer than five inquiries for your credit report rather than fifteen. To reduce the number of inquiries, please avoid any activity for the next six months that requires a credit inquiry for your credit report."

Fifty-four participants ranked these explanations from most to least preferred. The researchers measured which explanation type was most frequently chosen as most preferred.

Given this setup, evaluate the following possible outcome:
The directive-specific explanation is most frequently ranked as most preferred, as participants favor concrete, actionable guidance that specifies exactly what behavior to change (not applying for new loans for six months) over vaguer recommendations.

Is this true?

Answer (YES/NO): NO